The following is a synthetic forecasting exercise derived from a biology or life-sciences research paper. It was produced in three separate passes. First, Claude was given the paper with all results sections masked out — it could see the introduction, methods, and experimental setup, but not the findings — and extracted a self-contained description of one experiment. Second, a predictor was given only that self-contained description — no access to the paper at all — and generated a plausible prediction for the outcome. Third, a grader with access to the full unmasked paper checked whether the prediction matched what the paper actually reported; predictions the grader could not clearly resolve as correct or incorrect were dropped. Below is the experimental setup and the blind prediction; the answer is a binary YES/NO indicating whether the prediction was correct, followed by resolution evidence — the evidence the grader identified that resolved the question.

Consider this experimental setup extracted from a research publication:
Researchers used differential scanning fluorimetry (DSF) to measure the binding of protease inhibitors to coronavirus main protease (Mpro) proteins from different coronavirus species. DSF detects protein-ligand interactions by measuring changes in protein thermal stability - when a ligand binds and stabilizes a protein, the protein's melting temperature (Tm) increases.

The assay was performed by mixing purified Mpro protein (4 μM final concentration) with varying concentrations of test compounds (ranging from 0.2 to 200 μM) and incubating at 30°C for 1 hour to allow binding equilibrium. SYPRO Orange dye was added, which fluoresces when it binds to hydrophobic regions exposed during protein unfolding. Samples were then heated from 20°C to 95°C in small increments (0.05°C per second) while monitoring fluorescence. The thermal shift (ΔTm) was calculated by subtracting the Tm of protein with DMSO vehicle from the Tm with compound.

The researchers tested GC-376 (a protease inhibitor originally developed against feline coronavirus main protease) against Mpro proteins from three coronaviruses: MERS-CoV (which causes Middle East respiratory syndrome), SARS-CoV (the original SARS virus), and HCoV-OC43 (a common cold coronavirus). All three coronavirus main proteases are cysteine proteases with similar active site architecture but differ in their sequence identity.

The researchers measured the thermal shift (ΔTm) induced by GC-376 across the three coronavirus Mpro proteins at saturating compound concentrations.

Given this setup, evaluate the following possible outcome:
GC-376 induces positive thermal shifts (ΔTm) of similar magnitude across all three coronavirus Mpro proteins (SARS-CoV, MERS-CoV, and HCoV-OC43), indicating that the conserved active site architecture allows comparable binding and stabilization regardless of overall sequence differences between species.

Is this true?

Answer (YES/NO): NO